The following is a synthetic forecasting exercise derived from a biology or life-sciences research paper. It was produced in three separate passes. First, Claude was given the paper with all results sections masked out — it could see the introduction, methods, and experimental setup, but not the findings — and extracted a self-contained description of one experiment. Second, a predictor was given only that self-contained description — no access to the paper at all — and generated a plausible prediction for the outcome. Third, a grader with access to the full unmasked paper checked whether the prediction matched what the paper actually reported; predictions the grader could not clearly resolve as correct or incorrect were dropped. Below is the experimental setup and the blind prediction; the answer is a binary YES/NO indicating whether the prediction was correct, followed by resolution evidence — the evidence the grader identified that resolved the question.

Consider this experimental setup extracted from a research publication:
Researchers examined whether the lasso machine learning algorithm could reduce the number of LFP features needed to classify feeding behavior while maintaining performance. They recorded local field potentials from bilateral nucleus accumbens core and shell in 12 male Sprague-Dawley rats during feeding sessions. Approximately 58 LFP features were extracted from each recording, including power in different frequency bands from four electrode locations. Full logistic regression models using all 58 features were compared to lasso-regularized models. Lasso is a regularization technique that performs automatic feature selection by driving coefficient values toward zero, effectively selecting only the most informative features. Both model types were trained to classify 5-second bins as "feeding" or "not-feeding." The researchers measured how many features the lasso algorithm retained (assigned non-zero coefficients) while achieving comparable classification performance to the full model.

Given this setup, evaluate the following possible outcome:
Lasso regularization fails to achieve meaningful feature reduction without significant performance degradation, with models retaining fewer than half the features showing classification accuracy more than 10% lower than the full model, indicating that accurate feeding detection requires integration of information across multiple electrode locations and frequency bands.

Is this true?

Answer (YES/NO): NO